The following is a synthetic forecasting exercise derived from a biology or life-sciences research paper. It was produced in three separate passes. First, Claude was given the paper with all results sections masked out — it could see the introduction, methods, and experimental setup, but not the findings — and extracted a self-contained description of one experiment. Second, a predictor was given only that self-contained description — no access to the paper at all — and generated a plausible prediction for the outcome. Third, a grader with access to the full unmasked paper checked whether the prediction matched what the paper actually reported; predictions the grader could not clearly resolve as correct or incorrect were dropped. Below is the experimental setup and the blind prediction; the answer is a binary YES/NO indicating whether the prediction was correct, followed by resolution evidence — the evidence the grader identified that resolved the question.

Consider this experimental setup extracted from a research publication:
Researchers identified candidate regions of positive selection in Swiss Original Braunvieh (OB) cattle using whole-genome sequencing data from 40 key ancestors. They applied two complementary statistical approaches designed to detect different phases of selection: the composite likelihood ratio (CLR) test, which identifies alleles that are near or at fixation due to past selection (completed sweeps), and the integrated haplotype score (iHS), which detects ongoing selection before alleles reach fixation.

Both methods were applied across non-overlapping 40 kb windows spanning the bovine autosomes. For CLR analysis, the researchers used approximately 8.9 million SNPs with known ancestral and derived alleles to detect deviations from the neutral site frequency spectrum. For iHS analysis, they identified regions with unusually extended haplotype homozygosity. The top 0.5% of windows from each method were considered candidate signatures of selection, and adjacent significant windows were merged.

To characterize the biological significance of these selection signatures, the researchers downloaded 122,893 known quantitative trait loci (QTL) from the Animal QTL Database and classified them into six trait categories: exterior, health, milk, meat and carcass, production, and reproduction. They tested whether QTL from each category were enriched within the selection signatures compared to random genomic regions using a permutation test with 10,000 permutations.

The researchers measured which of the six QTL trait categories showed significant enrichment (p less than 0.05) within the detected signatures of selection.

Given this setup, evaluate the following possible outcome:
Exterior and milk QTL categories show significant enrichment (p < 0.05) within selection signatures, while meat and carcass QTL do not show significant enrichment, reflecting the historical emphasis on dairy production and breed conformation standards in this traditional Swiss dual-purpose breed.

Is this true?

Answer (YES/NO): NO